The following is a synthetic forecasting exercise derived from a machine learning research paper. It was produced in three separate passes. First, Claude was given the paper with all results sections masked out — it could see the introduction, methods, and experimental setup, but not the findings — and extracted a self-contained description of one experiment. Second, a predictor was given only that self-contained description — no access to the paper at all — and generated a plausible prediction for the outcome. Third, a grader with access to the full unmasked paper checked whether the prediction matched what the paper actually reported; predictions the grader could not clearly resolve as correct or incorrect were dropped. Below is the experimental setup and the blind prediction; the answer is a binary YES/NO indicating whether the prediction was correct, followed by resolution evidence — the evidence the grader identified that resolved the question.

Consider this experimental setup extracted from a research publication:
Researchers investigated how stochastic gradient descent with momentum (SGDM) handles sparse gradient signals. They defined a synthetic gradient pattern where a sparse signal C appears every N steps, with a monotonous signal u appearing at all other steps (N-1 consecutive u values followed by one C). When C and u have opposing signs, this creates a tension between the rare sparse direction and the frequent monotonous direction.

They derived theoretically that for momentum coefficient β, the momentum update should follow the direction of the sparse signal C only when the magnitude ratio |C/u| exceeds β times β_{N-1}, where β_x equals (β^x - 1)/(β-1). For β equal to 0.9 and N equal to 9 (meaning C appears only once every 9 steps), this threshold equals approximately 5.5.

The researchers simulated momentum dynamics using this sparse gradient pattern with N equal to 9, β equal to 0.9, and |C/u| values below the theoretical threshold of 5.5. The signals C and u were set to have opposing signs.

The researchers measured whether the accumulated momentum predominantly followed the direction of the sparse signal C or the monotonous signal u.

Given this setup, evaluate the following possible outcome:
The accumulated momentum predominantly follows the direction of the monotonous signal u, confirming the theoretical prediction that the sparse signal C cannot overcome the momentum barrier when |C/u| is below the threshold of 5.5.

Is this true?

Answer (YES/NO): YES